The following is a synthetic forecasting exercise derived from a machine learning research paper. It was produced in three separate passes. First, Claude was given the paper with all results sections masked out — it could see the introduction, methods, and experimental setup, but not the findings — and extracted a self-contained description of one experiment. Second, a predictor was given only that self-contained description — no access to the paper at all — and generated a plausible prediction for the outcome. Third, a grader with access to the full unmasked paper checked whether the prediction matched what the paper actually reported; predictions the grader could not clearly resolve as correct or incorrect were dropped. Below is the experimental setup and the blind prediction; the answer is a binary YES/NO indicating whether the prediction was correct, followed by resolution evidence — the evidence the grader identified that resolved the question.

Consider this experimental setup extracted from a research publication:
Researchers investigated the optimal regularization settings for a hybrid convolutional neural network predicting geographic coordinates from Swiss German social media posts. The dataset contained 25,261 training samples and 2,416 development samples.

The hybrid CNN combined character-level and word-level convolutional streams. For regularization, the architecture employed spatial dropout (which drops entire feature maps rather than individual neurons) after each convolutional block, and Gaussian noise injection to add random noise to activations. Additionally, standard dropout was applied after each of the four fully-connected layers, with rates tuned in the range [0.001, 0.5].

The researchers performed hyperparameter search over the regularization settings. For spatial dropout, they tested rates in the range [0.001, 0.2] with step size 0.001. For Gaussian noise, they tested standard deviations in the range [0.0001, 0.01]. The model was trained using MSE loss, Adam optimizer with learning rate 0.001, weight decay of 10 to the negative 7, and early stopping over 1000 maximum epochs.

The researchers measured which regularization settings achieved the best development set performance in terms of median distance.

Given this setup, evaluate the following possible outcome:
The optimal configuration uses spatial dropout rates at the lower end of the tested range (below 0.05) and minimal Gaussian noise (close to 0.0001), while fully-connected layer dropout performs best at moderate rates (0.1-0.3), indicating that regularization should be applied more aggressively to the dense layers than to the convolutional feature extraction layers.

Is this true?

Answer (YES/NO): NO